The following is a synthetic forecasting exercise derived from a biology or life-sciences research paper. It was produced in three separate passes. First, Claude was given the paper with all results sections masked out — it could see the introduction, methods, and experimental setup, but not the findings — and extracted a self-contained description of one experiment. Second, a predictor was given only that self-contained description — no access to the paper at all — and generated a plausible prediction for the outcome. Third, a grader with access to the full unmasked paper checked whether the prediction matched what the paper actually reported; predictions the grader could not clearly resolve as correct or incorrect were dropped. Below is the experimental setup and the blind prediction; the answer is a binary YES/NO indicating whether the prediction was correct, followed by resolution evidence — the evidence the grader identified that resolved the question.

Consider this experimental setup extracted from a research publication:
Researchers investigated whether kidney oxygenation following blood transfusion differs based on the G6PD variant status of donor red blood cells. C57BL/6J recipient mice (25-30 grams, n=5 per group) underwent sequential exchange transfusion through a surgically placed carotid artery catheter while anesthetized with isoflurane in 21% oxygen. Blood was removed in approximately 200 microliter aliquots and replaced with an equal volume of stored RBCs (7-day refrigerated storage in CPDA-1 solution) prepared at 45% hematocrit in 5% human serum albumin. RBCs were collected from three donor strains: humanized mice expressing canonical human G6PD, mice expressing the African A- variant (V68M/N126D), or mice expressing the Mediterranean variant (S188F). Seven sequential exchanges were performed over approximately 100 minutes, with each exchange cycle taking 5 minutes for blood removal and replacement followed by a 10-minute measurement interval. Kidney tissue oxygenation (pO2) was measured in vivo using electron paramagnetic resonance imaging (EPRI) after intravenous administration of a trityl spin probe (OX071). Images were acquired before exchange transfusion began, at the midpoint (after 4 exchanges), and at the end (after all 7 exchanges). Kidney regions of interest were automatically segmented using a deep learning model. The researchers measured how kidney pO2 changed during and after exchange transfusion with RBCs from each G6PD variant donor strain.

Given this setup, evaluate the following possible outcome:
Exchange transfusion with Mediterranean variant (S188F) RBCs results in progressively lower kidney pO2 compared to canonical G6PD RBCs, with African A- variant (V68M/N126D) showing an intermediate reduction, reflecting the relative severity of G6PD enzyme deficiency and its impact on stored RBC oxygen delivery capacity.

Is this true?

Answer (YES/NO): YES